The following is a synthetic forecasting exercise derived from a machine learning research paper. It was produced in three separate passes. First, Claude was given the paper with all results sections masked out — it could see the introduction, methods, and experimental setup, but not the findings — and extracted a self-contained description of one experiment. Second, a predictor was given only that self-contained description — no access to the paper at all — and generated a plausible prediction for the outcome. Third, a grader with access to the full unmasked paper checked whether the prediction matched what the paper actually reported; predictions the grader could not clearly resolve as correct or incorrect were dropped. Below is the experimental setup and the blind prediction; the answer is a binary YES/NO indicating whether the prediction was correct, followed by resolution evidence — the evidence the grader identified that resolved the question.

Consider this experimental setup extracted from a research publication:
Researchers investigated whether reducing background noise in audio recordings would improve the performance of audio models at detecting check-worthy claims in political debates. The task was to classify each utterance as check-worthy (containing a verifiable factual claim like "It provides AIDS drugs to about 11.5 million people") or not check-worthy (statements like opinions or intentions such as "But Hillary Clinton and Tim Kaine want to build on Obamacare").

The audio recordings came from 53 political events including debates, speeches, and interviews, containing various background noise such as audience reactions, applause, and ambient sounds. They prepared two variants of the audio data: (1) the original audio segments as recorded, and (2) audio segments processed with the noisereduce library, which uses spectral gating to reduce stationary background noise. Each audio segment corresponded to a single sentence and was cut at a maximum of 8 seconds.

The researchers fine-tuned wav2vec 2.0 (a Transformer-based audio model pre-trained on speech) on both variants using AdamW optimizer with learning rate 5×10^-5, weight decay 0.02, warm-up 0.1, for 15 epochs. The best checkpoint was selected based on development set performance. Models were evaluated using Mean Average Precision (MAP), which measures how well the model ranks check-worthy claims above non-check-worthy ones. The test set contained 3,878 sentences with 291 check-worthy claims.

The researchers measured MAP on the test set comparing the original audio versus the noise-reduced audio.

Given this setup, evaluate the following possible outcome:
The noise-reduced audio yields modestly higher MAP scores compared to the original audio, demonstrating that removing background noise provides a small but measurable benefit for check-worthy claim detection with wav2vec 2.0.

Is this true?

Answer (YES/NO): NO